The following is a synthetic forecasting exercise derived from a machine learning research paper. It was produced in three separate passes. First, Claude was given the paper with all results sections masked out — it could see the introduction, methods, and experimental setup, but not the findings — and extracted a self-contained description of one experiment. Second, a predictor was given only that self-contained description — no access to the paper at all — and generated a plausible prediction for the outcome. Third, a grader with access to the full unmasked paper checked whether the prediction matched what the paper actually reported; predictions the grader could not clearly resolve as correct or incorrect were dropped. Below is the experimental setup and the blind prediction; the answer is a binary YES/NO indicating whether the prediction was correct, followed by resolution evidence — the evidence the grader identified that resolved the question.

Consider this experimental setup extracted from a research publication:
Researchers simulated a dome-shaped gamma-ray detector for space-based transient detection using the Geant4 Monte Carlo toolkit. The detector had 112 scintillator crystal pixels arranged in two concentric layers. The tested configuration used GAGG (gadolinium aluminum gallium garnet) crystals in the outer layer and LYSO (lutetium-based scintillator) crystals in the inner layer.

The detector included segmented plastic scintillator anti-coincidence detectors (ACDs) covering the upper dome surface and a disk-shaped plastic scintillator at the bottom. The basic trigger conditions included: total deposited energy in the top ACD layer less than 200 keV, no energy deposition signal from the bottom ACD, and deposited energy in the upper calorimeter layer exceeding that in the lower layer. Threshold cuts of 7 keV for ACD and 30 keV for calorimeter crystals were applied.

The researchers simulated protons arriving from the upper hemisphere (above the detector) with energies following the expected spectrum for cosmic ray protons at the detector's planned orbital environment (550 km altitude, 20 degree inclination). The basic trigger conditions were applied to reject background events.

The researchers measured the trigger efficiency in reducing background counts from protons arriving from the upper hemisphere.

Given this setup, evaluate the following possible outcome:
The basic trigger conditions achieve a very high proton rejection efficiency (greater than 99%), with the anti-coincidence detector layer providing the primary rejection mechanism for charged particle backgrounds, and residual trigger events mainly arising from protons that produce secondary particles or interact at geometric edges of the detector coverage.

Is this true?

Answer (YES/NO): NO